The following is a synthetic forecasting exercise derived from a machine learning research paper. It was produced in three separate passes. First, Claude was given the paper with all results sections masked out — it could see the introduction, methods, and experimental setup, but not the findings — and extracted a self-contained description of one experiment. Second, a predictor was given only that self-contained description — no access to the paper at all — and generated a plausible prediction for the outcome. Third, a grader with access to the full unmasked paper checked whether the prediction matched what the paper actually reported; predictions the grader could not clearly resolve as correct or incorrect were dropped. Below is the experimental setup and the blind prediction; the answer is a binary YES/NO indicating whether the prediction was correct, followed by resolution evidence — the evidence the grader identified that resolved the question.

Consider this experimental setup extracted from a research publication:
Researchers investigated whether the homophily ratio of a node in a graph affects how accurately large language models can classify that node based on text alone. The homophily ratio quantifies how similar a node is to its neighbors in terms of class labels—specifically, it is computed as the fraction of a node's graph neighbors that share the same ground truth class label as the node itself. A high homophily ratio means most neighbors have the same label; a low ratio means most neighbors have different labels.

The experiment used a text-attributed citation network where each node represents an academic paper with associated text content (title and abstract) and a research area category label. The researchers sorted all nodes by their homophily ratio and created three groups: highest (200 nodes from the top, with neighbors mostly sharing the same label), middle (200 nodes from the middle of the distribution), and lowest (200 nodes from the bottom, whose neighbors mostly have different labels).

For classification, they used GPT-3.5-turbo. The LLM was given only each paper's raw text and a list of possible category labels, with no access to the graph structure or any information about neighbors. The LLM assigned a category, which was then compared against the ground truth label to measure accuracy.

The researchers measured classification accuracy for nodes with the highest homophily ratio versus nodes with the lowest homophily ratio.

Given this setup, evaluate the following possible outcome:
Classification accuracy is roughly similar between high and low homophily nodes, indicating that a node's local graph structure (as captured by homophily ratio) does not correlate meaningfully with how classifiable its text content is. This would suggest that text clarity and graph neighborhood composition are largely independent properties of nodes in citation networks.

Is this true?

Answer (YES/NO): NO